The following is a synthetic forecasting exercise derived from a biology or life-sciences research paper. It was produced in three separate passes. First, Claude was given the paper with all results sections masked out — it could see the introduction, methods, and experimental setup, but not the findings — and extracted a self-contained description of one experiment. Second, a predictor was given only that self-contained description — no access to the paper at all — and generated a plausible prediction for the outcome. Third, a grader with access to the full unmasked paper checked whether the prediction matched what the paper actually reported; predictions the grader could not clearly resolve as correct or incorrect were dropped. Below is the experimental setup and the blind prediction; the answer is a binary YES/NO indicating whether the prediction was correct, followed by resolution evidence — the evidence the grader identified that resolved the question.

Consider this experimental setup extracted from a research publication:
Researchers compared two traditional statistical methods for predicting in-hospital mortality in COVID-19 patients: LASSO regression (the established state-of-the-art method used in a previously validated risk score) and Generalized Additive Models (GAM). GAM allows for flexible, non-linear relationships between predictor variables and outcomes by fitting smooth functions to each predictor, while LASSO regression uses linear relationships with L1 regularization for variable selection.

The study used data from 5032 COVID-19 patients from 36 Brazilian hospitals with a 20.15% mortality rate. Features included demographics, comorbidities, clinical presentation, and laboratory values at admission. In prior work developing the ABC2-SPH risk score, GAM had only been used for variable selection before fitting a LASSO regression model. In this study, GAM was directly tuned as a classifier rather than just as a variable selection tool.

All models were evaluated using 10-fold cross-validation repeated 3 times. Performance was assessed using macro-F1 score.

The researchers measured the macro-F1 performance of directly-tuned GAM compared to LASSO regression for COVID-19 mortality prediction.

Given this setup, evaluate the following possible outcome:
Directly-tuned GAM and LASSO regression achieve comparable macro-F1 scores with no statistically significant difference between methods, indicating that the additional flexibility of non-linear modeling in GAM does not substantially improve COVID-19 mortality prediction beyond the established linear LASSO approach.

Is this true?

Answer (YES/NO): NO